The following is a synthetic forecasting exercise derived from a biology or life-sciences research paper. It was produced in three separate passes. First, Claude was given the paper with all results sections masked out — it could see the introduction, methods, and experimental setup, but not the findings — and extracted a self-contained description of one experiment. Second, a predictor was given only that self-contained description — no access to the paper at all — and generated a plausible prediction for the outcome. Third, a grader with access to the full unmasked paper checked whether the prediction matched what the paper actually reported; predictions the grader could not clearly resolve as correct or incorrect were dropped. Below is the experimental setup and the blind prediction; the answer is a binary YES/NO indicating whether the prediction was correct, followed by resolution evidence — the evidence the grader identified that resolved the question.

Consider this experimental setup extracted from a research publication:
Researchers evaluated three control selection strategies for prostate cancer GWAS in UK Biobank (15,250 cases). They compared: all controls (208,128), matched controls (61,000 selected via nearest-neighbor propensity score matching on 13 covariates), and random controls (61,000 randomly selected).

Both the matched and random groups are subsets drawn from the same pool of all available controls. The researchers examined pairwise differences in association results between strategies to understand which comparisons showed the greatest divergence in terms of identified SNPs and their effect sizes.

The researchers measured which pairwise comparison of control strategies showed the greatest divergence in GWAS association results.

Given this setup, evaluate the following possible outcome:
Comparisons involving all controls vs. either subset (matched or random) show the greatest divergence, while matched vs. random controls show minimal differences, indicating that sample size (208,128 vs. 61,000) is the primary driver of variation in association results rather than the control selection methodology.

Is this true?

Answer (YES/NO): NO